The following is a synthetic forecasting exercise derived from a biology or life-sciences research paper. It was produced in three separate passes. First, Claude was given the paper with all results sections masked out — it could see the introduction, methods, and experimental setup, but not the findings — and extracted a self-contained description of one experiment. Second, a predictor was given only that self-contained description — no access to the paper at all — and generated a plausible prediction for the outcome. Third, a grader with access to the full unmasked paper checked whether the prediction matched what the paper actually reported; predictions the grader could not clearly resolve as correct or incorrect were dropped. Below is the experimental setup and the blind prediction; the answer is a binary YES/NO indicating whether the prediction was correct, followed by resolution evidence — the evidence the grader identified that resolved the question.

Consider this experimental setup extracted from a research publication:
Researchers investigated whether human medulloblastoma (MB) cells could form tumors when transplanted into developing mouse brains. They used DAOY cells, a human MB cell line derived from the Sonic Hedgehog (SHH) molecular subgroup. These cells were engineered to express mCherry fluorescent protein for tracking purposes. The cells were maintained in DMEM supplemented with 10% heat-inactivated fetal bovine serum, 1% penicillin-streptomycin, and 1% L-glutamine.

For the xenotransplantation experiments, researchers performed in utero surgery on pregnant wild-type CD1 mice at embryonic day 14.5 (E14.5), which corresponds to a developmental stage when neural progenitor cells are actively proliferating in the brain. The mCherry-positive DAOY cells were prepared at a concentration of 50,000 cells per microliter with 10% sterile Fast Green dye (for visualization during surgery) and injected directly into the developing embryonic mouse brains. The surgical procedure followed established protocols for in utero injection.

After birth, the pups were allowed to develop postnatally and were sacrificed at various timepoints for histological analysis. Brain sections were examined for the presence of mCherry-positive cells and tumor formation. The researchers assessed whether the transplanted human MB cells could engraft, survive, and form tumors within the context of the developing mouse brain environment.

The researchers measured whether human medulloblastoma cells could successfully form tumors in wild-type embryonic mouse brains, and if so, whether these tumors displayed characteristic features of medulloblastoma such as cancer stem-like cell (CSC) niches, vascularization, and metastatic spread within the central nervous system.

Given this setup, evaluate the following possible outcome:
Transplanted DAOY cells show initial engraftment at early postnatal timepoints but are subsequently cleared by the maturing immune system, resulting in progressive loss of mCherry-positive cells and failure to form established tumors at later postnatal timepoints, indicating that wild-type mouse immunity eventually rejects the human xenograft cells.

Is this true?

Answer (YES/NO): NO